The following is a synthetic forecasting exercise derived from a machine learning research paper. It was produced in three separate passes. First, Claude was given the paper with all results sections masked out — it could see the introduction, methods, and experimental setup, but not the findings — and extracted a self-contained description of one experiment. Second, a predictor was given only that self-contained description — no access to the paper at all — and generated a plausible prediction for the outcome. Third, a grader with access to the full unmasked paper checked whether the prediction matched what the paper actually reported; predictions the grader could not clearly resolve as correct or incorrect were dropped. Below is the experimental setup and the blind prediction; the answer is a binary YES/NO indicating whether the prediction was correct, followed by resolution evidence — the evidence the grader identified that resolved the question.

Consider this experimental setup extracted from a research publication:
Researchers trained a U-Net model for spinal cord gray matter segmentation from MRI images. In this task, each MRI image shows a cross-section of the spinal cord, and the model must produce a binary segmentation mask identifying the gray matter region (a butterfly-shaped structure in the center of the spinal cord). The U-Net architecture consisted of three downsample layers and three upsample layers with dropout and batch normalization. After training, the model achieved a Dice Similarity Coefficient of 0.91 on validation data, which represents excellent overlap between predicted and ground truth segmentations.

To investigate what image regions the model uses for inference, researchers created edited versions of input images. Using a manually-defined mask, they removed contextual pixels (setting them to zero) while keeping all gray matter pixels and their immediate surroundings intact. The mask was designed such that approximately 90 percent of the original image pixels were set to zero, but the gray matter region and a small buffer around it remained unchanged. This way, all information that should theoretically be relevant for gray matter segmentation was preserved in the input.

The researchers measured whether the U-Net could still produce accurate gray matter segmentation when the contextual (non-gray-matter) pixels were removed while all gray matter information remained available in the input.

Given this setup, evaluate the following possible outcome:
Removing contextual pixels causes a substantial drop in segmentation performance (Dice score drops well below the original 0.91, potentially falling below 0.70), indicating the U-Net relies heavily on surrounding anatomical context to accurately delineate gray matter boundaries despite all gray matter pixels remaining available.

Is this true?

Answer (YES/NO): YES